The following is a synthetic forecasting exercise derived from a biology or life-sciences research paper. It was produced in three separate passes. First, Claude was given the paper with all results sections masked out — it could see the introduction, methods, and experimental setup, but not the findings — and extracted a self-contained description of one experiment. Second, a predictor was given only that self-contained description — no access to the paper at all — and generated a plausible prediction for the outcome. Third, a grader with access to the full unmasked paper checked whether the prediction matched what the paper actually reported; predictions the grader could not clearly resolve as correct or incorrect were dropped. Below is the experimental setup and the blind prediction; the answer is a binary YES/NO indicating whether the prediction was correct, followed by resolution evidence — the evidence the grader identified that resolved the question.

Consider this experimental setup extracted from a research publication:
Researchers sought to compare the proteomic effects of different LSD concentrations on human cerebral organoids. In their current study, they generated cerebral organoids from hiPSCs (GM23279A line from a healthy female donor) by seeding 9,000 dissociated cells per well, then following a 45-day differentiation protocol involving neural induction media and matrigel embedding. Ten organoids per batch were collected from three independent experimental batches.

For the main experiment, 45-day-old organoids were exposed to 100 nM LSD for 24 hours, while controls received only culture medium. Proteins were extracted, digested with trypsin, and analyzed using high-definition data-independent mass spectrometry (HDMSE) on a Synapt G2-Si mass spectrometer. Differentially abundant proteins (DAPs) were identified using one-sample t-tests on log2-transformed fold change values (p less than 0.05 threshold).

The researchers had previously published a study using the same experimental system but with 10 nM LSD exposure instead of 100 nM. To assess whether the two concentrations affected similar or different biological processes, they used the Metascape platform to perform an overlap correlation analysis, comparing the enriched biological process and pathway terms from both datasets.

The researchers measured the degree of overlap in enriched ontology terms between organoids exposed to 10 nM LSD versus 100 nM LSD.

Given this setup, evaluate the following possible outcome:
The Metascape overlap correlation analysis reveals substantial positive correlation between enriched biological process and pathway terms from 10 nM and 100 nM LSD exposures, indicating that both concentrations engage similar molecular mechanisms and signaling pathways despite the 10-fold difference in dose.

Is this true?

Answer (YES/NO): YES